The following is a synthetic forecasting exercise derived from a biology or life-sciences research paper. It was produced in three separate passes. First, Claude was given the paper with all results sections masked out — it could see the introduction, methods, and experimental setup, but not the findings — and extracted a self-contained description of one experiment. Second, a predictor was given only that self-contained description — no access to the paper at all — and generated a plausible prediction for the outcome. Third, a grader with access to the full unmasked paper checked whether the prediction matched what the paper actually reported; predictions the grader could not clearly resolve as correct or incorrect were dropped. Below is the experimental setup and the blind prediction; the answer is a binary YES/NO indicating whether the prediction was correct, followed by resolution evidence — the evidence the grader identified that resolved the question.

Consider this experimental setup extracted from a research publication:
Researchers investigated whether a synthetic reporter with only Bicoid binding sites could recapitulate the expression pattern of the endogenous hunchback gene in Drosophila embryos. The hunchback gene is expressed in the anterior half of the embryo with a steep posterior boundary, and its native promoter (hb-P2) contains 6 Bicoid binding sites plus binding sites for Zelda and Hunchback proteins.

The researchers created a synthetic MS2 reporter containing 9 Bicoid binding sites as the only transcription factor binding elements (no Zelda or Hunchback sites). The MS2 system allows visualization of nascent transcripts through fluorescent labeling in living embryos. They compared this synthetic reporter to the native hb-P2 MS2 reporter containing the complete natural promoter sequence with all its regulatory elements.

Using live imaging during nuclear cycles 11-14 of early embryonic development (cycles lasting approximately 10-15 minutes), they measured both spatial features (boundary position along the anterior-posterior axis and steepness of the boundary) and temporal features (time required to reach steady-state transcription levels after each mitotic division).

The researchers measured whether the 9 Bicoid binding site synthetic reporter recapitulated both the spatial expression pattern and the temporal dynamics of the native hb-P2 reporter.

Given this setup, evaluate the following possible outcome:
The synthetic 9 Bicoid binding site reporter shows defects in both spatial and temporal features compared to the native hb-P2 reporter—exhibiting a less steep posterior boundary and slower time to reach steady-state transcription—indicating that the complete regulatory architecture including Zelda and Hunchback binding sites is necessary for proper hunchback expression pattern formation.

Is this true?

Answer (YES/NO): YES